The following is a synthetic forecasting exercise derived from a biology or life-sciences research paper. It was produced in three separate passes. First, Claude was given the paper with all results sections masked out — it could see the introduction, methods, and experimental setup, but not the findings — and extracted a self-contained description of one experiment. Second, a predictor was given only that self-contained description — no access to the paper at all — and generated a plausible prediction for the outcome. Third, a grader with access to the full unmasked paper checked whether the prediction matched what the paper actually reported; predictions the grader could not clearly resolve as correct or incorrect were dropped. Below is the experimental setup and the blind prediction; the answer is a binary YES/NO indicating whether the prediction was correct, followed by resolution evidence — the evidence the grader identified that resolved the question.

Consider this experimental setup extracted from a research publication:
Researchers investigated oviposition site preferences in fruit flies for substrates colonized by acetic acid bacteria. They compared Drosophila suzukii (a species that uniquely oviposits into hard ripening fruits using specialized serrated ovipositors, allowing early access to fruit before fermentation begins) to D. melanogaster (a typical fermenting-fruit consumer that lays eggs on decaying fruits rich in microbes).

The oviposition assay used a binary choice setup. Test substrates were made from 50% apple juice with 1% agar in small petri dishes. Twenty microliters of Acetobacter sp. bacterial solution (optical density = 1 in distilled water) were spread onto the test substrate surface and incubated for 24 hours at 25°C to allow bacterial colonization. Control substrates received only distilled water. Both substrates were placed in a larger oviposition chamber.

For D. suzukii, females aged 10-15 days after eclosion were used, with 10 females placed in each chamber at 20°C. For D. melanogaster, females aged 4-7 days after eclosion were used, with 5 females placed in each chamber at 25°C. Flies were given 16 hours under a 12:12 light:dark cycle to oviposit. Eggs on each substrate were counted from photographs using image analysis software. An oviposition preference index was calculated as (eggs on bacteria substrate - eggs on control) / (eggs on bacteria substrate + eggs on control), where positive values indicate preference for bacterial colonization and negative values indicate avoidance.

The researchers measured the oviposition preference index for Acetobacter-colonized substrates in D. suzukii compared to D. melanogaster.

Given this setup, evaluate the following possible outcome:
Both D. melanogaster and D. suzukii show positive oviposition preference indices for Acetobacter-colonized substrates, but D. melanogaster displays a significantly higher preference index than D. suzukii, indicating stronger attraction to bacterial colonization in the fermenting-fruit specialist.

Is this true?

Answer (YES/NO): NO